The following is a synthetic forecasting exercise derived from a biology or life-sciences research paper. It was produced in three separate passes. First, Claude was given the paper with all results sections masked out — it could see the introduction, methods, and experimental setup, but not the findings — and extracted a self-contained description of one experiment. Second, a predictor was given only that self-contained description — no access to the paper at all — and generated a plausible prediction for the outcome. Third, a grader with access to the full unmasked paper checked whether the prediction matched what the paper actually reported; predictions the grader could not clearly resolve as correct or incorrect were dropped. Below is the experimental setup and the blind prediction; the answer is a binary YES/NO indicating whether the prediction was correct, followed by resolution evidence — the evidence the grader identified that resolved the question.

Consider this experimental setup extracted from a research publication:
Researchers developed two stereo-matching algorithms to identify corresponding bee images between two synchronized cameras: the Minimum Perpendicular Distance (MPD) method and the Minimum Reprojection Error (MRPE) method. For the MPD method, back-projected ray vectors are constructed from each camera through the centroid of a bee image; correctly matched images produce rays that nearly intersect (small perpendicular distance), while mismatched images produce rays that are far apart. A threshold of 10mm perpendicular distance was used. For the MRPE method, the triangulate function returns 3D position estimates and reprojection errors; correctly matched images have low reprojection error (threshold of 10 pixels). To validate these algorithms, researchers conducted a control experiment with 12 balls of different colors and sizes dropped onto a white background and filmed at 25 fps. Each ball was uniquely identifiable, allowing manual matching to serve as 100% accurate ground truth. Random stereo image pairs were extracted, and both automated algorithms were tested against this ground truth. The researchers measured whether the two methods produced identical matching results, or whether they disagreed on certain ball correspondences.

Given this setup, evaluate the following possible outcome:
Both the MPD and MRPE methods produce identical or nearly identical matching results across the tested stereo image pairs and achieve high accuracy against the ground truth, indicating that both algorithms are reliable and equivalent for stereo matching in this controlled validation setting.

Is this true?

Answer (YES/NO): YES